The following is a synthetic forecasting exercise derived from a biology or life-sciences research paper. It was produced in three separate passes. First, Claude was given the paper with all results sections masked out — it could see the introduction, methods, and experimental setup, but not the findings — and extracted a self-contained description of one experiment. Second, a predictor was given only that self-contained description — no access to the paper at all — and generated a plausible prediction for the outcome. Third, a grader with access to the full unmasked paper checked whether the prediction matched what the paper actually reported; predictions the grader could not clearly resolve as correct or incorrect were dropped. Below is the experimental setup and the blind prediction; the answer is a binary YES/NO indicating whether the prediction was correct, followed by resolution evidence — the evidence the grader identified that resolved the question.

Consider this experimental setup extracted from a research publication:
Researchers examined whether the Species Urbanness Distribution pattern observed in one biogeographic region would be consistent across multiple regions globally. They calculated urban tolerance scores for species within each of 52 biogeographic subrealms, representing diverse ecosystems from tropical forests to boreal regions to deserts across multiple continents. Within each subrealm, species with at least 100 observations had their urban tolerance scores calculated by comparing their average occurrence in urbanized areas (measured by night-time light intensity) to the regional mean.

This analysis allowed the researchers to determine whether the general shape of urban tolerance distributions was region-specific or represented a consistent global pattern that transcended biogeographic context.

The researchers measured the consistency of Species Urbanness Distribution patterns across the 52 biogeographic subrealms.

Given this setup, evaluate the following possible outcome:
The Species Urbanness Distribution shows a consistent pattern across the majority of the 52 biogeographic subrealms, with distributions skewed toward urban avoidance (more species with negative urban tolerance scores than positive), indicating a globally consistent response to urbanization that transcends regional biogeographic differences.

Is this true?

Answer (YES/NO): YES